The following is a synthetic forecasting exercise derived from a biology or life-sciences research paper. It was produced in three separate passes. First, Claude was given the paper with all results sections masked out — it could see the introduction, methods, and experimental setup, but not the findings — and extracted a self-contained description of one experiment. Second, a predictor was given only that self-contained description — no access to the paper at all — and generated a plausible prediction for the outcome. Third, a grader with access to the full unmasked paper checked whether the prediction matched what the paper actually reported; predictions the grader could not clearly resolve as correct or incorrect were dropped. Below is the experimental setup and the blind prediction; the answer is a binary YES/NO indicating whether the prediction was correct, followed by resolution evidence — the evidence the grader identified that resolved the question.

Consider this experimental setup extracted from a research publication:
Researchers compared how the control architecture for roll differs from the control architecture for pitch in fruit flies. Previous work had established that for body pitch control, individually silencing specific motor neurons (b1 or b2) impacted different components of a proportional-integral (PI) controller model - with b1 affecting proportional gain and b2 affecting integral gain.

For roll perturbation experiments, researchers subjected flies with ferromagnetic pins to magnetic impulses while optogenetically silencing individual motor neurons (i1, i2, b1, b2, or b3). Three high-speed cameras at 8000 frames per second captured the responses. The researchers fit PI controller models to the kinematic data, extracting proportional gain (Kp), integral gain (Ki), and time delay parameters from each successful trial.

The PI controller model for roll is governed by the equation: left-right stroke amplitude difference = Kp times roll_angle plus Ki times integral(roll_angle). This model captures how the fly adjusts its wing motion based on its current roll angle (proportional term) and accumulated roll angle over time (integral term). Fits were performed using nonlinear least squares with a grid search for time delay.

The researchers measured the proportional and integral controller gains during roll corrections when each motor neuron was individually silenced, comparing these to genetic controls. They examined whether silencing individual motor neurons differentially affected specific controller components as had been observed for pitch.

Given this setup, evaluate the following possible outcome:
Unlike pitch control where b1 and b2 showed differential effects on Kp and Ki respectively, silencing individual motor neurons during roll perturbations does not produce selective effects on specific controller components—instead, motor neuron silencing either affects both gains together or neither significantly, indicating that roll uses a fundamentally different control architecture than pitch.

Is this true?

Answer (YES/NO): YES